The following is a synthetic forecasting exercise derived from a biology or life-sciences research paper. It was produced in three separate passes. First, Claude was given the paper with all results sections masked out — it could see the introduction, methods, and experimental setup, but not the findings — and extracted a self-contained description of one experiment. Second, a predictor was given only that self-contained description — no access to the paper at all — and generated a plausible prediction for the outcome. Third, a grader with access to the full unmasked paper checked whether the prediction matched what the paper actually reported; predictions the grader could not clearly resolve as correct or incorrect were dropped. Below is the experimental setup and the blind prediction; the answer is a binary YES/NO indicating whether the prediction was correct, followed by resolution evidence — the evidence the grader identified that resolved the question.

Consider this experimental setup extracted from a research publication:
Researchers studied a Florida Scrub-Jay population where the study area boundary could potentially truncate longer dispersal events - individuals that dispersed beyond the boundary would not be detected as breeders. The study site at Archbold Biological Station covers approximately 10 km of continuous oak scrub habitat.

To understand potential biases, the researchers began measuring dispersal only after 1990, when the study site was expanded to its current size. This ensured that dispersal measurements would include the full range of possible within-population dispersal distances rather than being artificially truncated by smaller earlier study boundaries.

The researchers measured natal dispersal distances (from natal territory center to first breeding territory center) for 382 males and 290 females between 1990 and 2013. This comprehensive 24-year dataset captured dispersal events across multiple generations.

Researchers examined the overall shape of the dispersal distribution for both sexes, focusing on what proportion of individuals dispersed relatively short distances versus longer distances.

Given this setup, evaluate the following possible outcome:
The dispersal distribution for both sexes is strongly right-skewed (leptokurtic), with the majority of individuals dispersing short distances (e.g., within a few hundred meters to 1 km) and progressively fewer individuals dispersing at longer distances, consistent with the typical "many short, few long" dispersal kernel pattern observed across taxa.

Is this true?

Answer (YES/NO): YES